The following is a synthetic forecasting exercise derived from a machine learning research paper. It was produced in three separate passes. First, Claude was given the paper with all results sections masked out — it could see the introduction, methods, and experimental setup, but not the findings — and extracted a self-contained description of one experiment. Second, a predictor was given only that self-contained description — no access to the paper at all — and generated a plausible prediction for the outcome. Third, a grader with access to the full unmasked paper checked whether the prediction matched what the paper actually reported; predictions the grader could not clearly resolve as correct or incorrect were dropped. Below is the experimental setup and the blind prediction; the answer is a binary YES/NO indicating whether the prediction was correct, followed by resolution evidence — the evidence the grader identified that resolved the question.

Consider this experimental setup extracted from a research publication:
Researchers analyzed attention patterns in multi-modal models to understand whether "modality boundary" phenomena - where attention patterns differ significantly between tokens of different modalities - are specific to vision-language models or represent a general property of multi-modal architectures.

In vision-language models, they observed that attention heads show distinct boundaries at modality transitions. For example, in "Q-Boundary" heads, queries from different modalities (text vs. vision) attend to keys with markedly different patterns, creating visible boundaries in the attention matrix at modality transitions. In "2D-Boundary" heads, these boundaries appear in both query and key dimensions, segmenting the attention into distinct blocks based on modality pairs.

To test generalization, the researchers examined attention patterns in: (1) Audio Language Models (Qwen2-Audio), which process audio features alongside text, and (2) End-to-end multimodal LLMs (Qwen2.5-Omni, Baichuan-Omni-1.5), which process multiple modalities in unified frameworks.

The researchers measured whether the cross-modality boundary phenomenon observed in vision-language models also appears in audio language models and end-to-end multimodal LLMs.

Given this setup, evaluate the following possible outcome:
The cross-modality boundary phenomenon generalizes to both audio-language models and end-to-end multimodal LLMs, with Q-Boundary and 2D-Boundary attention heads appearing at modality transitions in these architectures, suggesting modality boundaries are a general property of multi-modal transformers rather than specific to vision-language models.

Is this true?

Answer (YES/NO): NO